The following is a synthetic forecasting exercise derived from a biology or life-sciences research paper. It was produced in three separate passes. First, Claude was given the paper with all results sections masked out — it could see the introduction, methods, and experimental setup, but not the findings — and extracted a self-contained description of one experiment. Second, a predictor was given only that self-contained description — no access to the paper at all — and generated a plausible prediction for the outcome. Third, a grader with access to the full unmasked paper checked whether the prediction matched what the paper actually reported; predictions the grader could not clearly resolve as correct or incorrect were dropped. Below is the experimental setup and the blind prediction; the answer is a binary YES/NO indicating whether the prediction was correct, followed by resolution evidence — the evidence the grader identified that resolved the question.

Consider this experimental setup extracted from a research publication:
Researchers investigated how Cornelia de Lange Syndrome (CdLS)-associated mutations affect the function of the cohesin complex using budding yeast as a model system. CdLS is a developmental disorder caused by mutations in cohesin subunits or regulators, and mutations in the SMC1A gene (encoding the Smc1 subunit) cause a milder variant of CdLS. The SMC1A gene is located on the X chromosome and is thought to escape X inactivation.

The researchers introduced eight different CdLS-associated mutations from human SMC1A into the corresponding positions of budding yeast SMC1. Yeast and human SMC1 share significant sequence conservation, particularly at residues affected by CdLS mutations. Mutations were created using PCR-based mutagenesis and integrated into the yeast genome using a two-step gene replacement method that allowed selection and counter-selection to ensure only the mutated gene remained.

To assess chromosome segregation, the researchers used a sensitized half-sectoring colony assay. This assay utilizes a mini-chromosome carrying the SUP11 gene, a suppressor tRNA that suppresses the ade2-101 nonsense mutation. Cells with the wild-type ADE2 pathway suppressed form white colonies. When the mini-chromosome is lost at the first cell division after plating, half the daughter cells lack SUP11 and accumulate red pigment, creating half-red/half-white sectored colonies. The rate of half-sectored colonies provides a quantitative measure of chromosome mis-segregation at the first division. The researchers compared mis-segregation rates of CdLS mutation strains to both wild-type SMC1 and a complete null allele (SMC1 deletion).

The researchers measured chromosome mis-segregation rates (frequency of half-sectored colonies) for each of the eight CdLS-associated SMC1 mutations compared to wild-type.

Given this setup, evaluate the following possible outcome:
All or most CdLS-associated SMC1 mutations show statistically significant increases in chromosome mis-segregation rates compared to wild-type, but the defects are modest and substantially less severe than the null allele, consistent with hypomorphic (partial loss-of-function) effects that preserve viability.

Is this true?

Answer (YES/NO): NO